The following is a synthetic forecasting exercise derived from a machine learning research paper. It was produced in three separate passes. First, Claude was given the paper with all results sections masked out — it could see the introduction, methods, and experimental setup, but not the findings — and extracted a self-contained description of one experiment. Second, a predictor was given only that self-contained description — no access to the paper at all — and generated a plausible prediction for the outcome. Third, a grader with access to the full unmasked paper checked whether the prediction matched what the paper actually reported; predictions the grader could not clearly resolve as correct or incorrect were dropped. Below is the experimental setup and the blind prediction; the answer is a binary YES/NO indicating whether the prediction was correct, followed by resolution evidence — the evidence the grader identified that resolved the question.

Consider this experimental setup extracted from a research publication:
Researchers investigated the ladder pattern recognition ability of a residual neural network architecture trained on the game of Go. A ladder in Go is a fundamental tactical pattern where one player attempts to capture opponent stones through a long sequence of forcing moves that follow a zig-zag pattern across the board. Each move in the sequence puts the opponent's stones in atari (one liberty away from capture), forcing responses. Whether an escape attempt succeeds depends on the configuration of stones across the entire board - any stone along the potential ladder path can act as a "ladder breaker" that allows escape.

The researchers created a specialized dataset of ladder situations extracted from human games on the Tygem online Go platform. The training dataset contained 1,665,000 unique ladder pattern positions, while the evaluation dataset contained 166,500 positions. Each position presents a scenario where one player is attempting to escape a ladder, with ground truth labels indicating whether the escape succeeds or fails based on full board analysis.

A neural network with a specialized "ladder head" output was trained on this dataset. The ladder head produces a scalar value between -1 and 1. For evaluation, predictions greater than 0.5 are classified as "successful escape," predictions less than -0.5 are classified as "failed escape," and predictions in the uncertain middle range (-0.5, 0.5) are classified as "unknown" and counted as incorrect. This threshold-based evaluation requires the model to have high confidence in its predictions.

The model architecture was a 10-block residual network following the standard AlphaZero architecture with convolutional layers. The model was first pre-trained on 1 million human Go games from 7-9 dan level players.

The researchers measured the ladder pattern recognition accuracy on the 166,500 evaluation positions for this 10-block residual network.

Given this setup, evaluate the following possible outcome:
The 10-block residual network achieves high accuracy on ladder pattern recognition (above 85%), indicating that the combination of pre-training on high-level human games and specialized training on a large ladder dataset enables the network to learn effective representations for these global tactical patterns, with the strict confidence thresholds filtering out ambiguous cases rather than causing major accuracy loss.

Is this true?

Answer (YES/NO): NO